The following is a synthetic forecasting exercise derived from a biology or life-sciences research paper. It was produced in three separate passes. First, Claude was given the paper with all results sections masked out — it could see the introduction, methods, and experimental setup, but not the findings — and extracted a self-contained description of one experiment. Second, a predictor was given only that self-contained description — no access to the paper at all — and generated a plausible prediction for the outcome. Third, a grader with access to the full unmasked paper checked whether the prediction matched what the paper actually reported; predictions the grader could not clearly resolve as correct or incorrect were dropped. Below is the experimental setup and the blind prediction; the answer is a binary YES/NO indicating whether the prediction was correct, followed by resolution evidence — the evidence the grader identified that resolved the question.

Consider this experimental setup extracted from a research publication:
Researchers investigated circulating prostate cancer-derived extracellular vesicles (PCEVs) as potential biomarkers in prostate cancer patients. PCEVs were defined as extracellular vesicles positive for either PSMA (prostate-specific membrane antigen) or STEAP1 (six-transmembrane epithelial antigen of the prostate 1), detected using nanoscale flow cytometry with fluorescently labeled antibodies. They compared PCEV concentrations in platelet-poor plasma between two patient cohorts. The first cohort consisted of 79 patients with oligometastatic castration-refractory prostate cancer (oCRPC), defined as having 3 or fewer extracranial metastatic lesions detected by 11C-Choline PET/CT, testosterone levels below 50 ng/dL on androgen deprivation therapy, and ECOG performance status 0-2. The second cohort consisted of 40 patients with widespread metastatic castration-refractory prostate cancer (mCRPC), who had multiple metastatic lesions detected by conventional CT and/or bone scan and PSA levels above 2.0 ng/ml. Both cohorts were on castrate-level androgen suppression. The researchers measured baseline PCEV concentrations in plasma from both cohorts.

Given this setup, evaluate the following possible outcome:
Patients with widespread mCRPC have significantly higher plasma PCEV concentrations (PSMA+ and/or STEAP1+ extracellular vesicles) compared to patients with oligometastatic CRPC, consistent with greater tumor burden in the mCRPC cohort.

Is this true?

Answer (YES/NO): YES